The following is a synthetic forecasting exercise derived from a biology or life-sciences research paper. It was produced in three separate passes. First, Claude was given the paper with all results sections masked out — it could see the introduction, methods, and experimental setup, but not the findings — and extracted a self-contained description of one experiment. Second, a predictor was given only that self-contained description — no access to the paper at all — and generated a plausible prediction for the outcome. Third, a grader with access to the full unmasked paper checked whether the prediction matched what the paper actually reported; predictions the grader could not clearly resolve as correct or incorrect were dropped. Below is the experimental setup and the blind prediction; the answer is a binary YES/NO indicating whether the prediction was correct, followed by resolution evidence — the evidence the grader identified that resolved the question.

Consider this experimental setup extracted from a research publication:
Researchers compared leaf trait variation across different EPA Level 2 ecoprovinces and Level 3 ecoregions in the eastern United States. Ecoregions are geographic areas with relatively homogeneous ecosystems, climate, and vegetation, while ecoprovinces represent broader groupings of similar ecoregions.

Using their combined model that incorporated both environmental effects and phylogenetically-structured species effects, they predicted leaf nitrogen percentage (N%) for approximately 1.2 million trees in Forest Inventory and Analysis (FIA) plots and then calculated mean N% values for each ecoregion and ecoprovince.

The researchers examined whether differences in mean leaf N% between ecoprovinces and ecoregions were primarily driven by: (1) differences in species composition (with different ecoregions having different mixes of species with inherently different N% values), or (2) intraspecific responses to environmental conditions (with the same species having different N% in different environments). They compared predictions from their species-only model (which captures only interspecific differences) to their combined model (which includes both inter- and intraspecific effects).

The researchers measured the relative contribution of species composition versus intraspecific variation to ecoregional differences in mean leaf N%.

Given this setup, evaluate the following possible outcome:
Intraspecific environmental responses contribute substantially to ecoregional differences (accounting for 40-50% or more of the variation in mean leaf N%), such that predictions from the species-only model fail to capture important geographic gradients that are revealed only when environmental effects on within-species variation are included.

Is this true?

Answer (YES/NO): NO